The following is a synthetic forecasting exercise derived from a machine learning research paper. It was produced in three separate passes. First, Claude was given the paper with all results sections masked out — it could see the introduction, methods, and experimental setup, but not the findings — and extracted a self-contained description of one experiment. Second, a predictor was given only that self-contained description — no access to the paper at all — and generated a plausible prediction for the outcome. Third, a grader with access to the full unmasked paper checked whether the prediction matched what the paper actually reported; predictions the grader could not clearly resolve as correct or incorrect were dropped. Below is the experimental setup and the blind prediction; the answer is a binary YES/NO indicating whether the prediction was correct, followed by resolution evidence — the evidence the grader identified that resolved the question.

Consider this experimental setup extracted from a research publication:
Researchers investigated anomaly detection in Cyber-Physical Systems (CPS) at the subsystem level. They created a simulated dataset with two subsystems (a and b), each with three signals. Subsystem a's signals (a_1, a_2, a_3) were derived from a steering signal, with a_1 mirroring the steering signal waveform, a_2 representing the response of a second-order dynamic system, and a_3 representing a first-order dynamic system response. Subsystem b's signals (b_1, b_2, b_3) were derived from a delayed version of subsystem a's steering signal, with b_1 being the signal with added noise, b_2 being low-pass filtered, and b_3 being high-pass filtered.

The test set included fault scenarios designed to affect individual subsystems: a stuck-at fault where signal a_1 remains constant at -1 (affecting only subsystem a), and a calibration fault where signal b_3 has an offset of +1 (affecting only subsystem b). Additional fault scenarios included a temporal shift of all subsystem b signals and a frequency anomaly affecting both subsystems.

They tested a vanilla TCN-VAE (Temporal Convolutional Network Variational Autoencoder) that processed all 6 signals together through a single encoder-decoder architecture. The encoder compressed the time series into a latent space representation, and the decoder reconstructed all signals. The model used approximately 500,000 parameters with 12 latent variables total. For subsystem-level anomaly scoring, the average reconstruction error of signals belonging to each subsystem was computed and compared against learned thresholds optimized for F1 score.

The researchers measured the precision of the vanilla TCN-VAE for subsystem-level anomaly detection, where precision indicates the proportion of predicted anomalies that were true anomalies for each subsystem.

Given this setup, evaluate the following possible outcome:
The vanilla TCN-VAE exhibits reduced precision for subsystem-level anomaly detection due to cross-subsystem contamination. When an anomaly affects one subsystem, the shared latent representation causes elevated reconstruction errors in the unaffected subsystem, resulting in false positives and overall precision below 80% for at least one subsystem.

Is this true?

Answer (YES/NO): YES